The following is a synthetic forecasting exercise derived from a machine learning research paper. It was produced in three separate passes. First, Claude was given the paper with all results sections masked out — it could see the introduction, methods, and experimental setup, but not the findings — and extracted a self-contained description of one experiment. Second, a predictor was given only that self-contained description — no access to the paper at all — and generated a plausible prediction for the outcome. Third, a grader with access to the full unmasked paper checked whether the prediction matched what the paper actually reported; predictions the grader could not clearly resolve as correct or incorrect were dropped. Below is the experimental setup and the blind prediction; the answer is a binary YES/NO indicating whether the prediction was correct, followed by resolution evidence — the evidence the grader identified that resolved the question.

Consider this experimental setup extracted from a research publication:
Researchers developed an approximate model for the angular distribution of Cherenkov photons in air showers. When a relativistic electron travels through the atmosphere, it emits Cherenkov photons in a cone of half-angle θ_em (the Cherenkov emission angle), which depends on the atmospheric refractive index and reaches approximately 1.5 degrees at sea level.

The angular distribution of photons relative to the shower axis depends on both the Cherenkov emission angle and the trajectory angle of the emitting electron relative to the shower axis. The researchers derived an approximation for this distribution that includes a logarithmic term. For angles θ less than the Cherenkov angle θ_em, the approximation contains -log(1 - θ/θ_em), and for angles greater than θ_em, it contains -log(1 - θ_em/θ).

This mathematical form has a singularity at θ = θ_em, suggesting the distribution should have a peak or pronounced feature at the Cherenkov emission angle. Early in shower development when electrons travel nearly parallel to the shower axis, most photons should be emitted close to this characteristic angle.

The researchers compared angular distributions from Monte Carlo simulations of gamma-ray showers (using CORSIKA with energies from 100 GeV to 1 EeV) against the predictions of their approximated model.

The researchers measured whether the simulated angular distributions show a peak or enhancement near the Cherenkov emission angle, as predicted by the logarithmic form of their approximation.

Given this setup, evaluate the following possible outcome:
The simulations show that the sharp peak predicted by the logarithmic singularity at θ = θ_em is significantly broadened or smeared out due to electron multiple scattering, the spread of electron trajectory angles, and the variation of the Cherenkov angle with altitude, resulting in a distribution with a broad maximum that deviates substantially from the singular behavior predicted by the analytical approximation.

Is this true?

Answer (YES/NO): NO